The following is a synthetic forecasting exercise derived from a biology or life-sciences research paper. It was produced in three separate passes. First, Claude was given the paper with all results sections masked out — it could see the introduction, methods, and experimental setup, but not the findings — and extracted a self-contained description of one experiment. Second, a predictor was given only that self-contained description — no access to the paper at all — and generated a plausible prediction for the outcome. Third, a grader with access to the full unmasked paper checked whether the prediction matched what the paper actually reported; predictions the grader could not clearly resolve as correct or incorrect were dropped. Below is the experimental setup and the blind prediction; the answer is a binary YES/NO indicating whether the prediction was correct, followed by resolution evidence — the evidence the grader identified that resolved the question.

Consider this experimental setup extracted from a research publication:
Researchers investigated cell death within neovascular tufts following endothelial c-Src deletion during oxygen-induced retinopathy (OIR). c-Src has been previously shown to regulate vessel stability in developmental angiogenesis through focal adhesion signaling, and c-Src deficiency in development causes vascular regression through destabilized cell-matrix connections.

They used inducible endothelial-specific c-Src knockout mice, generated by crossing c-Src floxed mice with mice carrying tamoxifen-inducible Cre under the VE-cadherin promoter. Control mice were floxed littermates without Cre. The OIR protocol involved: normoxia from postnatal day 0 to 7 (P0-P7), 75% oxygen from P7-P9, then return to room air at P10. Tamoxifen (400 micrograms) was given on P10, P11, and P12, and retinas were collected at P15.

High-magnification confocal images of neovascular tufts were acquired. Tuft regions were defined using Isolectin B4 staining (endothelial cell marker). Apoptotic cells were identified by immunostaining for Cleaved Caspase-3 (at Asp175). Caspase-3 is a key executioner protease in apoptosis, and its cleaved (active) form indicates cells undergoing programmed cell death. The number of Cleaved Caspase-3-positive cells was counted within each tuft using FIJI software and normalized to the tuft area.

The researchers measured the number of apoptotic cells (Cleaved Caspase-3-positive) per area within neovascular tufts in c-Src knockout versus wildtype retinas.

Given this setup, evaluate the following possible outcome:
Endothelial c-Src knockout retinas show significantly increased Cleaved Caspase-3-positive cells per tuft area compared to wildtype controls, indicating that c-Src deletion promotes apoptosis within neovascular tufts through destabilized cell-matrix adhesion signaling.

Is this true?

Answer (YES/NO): NO